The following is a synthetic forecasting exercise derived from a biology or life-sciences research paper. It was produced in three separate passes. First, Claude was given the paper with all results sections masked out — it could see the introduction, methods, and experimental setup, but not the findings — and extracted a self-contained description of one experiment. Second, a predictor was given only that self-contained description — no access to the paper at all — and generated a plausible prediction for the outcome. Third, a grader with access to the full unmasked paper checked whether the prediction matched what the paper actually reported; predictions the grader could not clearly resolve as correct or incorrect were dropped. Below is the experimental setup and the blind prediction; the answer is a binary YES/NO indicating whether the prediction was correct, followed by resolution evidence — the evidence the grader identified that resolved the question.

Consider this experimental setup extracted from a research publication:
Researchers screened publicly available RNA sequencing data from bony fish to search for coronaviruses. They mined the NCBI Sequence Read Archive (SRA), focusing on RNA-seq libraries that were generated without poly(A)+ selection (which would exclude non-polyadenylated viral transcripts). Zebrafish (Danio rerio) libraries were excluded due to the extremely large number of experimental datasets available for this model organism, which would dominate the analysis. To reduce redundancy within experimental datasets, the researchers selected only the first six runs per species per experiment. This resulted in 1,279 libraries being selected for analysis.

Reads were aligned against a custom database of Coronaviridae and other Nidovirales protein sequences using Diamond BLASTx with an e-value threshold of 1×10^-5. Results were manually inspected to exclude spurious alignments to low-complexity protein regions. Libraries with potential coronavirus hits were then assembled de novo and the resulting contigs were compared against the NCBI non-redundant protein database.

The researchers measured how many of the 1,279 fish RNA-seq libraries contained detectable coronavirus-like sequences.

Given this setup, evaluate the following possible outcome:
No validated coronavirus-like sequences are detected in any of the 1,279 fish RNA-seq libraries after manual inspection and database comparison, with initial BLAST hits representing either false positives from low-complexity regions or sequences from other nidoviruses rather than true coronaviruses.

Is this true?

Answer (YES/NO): NO